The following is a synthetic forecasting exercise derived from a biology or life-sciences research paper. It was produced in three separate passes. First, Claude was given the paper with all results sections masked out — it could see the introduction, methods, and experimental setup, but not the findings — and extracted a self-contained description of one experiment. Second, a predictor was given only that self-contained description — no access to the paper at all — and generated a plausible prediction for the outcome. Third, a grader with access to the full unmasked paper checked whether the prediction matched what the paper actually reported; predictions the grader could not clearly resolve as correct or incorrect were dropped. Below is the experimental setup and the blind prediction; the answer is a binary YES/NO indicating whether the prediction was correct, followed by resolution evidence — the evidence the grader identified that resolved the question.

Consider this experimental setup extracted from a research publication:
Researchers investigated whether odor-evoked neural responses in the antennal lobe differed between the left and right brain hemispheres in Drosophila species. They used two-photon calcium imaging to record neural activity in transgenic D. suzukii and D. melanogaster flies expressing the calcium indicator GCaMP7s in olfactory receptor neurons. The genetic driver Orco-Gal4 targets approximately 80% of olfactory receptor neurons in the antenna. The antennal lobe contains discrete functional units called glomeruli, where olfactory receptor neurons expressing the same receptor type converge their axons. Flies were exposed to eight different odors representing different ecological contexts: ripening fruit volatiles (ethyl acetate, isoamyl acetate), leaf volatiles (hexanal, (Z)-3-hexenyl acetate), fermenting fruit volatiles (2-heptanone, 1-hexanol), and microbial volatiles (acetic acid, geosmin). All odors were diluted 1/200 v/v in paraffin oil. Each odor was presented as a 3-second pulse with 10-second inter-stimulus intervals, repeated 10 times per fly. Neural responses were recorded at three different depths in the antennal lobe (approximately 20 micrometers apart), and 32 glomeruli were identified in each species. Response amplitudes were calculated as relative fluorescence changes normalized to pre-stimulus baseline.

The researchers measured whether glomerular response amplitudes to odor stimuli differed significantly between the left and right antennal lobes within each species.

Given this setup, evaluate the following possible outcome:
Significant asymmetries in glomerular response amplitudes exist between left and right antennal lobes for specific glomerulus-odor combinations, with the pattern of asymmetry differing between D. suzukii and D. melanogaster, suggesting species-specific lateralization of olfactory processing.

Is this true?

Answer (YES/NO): NO